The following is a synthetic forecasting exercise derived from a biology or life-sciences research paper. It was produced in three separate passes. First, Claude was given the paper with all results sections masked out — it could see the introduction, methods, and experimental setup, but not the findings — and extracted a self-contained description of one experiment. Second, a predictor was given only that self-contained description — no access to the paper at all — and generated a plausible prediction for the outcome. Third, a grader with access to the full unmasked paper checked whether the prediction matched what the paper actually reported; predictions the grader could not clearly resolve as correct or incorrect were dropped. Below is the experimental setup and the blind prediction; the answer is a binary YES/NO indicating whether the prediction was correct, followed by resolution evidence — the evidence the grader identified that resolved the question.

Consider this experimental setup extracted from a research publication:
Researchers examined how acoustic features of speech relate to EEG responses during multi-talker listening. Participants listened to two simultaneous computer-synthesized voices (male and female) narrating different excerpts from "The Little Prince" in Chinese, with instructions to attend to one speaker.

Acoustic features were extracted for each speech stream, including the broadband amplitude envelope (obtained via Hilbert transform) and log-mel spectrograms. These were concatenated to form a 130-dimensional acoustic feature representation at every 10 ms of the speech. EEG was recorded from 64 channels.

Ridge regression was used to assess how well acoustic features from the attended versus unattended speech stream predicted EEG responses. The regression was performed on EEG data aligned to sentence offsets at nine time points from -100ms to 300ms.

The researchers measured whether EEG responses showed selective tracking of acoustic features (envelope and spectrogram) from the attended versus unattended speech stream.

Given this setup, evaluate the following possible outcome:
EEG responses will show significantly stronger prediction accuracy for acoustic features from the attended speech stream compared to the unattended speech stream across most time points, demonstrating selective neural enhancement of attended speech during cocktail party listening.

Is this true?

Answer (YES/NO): NO